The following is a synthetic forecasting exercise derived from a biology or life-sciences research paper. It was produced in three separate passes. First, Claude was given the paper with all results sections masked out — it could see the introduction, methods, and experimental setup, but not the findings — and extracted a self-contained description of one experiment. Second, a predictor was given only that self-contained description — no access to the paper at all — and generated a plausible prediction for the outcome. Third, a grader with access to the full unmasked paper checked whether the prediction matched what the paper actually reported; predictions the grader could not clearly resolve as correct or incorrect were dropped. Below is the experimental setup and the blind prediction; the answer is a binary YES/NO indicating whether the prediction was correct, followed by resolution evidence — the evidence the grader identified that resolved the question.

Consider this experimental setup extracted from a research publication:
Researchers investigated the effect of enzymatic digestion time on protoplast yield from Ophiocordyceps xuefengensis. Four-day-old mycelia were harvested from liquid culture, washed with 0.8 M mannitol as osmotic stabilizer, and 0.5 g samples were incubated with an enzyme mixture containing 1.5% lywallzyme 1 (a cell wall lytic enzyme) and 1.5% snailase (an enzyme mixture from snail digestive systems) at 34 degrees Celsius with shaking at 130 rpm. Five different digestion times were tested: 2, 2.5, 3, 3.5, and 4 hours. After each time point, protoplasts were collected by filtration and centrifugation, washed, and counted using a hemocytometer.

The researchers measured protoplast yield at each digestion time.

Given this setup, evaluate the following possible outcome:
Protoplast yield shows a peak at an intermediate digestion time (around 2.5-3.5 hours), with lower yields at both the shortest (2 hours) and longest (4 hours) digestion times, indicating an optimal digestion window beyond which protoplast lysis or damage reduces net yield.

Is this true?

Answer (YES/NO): YES